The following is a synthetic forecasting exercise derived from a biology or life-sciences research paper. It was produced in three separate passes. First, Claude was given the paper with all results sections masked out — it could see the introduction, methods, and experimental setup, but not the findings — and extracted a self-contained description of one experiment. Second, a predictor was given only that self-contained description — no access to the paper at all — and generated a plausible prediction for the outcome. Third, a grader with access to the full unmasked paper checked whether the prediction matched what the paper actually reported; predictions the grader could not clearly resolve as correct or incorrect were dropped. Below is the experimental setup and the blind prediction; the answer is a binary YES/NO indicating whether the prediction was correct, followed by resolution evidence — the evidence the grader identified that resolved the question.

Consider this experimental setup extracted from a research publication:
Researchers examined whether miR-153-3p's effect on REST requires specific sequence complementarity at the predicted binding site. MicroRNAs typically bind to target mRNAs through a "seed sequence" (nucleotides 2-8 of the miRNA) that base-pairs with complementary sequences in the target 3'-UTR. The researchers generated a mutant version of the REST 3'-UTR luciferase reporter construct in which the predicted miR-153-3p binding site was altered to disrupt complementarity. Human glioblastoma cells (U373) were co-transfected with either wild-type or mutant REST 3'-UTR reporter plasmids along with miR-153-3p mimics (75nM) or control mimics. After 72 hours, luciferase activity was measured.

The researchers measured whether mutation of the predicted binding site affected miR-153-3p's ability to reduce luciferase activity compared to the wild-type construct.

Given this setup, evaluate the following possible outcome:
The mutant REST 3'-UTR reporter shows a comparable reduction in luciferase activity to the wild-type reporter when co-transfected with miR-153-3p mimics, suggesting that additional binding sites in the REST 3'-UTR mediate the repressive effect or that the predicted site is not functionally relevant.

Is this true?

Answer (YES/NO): NO